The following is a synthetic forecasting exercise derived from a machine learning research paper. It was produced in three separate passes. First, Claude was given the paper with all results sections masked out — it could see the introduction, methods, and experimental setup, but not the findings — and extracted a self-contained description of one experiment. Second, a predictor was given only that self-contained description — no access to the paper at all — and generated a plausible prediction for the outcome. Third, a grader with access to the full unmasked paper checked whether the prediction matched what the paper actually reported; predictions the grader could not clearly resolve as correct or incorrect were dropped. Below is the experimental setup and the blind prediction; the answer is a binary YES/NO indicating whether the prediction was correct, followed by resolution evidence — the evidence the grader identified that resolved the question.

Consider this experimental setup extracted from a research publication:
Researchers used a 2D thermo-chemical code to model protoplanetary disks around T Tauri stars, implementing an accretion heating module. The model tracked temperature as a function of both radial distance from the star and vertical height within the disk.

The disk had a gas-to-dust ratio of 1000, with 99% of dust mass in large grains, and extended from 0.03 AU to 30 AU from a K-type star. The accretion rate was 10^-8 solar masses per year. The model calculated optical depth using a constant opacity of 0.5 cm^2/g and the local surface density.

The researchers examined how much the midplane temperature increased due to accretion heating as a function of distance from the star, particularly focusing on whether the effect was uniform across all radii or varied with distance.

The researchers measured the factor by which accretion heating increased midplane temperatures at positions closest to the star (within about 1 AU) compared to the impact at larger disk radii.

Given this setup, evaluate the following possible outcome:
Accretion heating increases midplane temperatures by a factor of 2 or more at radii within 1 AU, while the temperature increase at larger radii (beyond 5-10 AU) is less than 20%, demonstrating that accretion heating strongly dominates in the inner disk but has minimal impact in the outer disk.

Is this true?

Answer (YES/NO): YES